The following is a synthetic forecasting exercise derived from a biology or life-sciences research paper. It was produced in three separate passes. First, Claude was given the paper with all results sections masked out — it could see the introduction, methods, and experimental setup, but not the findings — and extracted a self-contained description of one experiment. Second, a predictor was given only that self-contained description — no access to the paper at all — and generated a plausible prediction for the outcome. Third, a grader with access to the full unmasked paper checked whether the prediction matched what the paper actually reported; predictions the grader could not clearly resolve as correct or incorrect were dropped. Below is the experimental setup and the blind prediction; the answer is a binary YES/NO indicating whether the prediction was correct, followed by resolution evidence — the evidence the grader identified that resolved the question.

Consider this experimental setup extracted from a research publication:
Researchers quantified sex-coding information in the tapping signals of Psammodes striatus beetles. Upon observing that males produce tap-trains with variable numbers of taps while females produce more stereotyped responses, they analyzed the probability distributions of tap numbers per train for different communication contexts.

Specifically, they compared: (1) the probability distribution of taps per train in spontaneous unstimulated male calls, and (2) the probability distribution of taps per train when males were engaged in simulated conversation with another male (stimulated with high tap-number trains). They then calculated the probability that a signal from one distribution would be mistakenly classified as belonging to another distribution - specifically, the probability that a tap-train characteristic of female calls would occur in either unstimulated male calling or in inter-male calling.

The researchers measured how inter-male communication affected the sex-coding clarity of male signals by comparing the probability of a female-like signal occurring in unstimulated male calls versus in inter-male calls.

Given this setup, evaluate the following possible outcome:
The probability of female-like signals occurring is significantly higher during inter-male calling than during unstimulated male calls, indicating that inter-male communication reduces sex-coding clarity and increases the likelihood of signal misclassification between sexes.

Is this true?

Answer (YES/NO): NO